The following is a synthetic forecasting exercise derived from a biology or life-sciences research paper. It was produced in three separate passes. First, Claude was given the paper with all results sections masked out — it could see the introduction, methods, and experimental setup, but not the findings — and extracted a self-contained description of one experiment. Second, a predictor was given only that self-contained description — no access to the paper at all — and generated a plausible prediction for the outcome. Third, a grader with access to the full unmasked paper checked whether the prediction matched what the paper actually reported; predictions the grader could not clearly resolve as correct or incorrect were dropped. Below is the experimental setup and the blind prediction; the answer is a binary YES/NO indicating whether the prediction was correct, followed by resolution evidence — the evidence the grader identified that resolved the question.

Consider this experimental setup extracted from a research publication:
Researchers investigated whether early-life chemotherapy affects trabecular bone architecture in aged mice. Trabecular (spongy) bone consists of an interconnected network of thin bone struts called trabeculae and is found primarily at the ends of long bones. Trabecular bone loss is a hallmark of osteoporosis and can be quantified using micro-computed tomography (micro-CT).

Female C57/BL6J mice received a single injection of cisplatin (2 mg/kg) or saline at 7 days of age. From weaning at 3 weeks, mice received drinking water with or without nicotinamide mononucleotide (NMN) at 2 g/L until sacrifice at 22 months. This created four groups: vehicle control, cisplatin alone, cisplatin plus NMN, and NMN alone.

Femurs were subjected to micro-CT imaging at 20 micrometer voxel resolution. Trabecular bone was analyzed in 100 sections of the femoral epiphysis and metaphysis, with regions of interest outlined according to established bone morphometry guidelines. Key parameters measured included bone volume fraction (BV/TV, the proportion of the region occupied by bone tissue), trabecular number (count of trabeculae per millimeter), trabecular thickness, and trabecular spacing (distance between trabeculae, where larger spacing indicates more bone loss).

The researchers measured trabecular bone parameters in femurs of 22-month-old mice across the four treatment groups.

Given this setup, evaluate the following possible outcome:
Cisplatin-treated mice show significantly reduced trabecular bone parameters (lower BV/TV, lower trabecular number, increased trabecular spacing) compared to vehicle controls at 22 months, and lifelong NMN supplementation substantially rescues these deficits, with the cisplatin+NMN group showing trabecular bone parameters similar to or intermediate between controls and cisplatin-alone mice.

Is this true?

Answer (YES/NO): NO